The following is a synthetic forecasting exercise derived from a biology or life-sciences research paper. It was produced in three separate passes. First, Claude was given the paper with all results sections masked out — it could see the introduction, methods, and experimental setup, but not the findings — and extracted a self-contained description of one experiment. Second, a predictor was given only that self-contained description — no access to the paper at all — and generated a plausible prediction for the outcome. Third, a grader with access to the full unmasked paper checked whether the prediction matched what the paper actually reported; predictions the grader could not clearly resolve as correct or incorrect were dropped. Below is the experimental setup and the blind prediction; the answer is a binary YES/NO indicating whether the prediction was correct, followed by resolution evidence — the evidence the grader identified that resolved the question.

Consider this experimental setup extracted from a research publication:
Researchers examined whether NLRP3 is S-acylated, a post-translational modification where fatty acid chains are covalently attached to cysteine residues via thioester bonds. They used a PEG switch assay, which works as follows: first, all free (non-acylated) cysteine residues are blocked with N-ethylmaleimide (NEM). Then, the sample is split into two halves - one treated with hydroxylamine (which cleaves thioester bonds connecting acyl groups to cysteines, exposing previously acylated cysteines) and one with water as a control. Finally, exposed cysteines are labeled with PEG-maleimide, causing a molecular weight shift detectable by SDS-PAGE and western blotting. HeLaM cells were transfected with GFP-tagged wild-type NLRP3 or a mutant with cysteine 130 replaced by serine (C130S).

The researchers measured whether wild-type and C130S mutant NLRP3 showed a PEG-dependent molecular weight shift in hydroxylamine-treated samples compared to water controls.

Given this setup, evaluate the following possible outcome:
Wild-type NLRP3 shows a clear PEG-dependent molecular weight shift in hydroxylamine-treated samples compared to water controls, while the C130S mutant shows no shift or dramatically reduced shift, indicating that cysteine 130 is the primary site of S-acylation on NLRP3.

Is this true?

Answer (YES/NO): NO